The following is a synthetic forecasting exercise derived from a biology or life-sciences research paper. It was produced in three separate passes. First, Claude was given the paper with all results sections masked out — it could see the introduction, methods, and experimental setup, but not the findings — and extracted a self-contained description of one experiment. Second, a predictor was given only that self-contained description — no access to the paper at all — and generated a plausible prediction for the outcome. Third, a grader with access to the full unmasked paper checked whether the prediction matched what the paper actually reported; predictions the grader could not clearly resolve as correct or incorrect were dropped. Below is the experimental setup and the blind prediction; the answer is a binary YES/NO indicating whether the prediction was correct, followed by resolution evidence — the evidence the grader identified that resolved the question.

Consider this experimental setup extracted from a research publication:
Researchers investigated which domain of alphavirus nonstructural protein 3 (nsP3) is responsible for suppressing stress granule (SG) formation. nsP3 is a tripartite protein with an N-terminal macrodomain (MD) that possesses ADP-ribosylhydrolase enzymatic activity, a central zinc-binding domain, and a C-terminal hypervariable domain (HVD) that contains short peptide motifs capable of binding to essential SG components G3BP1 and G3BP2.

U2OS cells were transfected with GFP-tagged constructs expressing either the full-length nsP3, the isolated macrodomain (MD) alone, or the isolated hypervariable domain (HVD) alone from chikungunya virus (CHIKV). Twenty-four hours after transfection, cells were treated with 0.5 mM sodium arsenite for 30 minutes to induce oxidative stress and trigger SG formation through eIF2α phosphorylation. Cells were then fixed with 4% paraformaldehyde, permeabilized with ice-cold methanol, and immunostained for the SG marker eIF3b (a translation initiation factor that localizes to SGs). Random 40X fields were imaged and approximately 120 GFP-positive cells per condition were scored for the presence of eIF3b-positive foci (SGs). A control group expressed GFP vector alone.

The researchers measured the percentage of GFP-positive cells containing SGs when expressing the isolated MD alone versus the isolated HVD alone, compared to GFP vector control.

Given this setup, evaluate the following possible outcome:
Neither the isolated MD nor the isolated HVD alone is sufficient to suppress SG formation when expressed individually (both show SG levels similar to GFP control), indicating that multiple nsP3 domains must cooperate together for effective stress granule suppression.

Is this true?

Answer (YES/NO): NO